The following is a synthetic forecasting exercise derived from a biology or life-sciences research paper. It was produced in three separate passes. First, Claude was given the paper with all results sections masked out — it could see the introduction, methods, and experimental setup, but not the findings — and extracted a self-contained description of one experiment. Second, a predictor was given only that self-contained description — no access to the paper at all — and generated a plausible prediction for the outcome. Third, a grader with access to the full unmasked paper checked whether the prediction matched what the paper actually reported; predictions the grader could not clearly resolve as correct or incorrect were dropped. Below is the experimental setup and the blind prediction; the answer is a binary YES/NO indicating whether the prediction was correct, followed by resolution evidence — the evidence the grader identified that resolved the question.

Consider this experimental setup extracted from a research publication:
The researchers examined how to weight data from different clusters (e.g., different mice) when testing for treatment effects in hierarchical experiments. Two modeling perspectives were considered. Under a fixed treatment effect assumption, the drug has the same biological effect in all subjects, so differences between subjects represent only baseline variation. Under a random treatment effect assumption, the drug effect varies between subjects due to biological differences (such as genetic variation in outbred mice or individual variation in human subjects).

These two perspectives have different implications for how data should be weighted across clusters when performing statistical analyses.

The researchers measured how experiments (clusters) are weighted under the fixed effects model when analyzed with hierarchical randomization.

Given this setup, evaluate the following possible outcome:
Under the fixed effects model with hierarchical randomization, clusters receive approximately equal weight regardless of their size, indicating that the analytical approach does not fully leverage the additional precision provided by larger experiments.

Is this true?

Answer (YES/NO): NO